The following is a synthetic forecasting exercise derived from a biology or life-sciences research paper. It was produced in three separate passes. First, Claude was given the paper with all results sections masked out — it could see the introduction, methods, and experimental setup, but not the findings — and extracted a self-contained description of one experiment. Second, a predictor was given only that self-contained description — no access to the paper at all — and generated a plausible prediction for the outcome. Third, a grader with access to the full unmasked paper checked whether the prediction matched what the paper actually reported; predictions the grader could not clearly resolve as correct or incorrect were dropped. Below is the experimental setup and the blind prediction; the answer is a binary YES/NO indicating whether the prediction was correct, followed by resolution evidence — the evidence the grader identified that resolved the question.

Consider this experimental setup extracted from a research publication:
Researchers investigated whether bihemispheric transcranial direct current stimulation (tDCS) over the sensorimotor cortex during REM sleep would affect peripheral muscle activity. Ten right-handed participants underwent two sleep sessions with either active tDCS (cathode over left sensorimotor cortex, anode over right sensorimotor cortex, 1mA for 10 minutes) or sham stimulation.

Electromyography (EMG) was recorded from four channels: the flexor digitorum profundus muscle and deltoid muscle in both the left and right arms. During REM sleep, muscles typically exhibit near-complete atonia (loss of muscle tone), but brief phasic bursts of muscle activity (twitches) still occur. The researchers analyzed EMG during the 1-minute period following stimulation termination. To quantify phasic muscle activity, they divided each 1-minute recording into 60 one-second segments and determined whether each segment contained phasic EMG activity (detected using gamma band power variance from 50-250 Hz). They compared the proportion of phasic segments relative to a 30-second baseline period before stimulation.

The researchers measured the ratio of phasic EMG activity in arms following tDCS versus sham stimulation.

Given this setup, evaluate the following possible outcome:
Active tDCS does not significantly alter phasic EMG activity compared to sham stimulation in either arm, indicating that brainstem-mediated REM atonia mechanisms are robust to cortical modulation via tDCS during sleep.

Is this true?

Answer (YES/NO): NO